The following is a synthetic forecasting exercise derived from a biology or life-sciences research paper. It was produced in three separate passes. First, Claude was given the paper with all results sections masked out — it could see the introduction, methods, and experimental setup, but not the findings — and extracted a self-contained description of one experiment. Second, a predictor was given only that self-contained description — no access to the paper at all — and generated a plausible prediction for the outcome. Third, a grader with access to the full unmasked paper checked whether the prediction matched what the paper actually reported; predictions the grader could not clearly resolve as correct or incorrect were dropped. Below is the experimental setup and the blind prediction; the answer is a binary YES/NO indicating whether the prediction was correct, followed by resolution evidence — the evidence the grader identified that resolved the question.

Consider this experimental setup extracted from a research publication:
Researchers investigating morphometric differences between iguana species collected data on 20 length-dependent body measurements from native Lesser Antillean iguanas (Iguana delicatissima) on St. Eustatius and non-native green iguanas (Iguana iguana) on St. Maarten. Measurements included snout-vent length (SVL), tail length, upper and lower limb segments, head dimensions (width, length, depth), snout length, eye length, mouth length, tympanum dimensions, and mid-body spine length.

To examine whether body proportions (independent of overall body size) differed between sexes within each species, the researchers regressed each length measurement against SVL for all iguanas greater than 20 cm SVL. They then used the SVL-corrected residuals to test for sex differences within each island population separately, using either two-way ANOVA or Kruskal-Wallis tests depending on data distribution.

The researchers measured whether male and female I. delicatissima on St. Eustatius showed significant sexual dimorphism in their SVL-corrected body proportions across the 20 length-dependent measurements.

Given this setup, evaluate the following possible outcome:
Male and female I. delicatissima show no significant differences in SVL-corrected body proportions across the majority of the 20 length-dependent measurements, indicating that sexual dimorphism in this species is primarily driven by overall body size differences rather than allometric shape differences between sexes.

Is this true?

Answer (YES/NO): NO